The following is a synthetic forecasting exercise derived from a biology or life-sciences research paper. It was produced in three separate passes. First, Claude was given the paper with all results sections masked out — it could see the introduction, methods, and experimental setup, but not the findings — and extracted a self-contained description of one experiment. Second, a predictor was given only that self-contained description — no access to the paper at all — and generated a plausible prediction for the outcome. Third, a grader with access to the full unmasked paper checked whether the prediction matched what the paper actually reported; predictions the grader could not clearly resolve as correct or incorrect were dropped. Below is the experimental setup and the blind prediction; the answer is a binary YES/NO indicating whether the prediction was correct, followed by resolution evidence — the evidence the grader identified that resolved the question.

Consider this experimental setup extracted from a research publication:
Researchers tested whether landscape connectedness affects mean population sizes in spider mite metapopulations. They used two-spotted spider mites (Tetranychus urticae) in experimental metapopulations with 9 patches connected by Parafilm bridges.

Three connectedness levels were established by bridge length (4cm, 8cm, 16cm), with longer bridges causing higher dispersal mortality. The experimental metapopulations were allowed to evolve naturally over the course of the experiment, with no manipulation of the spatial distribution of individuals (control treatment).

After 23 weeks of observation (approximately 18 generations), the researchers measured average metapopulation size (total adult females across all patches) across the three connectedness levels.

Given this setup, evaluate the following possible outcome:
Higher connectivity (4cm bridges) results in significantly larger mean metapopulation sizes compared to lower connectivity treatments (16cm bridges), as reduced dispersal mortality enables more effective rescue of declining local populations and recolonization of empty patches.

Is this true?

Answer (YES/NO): NO